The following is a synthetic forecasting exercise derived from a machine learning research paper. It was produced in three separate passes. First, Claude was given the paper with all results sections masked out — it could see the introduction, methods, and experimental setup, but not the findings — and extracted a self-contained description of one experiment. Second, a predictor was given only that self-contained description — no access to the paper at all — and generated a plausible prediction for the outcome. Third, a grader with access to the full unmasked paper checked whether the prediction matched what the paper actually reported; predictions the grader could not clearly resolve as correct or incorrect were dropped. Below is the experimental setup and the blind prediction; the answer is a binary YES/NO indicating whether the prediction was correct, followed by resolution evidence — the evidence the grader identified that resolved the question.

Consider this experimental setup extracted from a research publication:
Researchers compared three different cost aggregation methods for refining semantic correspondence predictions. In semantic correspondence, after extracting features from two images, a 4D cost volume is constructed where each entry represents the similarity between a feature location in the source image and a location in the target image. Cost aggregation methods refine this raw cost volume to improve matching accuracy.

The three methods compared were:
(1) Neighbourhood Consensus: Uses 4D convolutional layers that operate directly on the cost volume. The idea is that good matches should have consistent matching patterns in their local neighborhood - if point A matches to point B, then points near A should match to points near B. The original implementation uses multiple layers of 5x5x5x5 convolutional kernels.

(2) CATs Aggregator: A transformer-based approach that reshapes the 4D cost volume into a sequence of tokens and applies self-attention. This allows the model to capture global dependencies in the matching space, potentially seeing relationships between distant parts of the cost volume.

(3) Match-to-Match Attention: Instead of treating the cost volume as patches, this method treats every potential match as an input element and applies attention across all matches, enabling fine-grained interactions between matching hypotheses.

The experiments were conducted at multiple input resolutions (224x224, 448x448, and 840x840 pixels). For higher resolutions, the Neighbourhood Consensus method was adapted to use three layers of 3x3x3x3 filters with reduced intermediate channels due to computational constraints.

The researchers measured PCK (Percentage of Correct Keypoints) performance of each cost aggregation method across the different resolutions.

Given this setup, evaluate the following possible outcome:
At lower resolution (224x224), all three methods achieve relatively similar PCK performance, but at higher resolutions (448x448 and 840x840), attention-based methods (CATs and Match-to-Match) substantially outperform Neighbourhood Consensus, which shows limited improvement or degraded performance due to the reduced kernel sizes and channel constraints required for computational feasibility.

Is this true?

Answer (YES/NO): NO